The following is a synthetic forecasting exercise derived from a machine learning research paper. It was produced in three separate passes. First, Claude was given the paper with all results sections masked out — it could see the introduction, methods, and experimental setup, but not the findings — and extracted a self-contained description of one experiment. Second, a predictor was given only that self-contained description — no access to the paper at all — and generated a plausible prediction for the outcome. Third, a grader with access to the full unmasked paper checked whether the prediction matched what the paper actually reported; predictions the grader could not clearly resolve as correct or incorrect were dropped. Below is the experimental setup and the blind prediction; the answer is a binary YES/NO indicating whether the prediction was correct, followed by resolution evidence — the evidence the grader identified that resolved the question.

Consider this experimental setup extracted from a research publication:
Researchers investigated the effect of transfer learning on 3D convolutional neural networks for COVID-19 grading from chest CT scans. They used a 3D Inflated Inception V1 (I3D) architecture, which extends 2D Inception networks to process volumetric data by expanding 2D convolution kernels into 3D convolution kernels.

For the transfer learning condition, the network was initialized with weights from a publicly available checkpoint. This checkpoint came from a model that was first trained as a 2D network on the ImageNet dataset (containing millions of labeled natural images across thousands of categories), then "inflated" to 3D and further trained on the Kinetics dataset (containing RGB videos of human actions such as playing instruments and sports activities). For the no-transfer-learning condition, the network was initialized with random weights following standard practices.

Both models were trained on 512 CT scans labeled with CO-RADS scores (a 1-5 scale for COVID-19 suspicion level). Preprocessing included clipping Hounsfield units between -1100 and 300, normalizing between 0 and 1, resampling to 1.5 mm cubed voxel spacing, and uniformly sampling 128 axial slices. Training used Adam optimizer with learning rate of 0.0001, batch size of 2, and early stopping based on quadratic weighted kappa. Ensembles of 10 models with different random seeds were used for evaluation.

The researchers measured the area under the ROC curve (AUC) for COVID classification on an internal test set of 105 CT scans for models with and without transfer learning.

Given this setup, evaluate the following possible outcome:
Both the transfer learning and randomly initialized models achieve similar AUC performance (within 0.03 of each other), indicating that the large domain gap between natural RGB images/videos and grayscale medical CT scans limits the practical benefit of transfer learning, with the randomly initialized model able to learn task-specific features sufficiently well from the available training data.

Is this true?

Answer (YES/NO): NO